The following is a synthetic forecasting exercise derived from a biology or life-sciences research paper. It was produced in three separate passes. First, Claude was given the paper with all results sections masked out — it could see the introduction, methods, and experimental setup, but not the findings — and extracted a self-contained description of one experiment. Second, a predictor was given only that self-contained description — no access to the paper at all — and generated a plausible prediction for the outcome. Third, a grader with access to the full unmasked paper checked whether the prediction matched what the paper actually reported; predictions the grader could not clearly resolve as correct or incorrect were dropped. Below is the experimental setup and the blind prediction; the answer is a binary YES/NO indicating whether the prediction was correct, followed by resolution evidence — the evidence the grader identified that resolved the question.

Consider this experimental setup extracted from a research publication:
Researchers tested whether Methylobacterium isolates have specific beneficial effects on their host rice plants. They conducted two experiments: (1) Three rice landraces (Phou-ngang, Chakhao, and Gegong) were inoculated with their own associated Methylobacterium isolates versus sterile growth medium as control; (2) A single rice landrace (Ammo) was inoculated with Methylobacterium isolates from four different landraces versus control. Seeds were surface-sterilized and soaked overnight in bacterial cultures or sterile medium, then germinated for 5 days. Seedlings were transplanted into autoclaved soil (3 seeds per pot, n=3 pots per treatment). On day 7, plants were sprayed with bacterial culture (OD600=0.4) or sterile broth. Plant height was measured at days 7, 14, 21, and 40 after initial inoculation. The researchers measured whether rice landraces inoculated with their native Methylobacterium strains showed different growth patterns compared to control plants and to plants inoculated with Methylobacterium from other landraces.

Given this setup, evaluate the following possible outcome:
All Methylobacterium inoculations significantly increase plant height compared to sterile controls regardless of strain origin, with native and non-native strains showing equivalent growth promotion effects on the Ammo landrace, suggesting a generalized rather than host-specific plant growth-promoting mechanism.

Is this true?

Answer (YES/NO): NO